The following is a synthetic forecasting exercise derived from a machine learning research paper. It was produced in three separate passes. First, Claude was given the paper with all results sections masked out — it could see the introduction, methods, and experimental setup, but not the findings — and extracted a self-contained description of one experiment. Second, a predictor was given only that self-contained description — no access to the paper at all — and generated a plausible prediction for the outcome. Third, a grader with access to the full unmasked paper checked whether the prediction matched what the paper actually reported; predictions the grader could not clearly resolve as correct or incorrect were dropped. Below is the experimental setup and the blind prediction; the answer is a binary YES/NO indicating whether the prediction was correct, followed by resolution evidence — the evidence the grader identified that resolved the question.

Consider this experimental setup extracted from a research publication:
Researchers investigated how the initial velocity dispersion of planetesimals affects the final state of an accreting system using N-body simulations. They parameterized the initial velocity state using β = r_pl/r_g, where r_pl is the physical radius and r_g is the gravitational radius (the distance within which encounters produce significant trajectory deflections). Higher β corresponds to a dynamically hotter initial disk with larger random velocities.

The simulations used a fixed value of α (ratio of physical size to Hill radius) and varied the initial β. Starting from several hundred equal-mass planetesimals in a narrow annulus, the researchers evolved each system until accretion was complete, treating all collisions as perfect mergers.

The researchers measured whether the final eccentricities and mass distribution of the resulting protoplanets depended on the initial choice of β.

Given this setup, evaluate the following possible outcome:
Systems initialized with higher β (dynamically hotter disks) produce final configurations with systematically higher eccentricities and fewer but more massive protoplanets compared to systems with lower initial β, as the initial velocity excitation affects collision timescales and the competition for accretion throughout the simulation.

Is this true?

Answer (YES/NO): NO